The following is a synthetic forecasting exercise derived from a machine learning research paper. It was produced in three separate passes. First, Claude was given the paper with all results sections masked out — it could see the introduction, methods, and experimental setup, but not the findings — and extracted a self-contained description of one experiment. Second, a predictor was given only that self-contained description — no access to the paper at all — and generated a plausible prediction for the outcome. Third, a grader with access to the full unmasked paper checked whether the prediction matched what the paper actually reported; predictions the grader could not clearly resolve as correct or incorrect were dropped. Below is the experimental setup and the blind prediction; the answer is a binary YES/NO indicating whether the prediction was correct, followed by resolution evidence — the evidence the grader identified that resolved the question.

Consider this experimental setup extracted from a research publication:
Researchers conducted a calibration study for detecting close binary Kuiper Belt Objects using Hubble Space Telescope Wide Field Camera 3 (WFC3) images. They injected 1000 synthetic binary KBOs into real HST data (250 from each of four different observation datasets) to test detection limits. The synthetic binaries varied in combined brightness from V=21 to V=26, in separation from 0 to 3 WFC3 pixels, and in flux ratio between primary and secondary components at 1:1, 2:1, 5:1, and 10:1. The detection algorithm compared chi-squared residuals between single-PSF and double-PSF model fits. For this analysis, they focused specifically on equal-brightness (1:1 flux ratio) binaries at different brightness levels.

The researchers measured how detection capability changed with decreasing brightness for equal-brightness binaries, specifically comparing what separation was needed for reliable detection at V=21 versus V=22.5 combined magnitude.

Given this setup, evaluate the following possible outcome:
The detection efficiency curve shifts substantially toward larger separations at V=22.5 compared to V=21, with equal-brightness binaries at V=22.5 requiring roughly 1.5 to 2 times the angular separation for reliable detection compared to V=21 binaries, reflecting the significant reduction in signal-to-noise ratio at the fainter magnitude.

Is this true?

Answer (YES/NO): YES